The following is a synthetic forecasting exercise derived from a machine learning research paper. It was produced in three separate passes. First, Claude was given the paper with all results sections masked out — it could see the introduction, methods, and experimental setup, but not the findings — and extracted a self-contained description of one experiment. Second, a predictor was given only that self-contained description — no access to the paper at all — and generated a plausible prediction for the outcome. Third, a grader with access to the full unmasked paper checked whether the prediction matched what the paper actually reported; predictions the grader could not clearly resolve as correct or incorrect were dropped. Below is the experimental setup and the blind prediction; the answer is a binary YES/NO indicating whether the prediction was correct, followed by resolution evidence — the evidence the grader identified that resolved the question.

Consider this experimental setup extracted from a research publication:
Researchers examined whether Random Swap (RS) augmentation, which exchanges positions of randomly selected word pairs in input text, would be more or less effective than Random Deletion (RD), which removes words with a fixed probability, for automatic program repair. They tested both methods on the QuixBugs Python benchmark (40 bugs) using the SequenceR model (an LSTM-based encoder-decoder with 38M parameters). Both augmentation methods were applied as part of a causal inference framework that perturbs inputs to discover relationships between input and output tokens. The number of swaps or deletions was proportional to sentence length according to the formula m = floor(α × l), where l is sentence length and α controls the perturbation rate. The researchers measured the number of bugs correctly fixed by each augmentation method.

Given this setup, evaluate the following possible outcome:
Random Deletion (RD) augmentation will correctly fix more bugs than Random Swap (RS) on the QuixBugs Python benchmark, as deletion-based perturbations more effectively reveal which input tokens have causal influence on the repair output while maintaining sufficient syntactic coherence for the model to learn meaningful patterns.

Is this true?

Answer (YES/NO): NO